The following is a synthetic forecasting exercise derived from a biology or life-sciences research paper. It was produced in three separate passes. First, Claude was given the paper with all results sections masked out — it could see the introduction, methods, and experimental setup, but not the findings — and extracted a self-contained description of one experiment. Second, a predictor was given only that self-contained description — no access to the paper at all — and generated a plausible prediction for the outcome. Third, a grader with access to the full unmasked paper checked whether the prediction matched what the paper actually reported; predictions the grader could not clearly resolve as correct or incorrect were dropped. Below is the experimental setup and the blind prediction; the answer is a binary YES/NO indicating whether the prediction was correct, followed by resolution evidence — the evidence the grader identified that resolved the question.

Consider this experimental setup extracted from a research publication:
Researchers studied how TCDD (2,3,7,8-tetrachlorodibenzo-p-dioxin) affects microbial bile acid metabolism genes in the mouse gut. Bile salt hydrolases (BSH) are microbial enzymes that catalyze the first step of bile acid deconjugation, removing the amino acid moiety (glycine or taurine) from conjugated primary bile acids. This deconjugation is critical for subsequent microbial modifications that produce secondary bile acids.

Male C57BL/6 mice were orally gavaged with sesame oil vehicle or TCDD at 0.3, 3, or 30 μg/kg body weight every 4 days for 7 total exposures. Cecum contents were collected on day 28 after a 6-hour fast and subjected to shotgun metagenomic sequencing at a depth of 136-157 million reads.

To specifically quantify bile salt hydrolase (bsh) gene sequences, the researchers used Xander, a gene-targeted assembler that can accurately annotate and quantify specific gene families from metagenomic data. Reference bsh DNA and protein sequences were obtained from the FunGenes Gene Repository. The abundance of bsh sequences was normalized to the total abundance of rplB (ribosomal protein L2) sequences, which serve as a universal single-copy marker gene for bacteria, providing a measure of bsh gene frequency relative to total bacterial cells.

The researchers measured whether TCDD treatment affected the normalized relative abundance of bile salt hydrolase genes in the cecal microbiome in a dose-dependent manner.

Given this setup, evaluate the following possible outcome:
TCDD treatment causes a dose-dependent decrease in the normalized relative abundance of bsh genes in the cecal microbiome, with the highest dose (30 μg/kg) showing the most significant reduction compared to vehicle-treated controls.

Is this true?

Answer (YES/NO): NO